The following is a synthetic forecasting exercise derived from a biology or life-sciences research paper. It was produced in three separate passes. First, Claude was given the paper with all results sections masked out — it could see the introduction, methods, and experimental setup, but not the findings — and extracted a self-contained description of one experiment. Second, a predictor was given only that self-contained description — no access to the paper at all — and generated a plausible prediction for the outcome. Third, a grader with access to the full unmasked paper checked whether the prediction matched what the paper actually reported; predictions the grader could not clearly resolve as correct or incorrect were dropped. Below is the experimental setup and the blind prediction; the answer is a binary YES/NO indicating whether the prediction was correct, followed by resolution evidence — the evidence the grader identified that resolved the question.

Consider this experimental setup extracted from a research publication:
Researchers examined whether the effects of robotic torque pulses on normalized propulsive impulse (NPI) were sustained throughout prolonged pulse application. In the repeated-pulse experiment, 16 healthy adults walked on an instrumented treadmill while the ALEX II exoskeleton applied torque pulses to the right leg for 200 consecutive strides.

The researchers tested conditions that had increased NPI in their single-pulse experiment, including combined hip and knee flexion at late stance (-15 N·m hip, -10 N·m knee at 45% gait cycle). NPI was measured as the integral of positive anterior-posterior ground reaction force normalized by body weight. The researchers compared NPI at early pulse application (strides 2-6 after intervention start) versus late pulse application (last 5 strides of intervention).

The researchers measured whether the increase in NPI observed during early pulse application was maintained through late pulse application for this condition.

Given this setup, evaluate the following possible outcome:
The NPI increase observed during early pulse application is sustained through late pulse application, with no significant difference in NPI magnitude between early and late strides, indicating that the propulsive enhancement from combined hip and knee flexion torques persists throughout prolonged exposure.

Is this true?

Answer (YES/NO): NO